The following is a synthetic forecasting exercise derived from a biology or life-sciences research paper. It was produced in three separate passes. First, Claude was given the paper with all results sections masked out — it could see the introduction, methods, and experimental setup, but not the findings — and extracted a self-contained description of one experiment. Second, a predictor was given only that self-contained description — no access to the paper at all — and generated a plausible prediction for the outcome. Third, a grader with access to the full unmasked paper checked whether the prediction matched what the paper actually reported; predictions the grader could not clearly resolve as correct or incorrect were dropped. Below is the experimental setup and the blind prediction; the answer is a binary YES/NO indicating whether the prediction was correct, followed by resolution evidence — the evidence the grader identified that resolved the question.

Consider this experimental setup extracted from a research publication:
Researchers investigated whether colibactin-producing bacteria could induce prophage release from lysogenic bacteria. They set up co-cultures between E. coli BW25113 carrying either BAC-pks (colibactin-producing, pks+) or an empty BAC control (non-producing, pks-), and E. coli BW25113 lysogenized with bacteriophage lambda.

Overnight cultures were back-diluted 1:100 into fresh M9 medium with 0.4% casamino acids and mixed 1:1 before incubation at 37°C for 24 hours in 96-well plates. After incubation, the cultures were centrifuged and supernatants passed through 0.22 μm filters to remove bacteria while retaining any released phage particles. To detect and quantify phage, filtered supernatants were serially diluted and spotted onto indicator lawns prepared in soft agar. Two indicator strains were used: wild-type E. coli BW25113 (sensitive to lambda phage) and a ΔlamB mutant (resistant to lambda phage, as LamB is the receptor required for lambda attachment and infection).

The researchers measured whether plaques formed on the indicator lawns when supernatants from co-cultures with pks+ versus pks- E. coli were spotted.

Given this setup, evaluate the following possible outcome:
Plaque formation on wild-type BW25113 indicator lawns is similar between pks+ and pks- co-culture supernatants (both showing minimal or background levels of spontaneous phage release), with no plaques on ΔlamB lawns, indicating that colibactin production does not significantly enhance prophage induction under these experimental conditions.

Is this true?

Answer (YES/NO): NO